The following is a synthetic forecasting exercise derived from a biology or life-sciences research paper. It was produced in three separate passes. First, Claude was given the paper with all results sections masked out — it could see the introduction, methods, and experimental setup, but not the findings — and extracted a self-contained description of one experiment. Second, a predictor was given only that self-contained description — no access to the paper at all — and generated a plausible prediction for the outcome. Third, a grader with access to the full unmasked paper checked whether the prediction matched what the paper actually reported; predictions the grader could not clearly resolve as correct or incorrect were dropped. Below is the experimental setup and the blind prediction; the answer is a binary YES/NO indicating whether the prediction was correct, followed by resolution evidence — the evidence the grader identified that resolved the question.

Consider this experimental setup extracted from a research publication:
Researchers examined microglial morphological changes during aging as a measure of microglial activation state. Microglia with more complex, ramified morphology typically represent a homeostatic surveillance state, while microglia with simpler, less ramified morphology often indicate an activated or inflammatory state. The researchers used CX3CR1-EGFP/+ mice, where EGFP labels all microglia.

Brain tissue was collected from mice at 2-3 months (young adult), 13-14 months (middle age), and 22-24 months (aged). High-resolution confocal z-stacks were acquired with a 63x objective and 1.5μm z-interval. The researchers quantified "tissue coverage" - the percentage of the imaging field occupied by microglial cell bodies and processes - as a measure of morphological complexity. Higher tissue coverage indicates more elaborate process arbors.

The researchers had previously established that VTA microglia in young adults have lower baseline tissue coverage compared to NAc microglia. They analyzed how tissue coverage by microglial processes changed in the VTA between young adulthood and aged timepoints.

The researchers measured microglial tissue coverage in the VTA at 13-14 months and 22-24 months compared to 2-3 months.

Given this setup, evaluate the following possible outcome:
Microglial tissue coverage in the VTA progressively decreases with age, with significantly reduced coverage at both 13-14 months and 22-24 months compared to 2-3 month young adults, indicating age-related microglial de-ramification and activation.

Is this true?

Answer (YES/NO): NO